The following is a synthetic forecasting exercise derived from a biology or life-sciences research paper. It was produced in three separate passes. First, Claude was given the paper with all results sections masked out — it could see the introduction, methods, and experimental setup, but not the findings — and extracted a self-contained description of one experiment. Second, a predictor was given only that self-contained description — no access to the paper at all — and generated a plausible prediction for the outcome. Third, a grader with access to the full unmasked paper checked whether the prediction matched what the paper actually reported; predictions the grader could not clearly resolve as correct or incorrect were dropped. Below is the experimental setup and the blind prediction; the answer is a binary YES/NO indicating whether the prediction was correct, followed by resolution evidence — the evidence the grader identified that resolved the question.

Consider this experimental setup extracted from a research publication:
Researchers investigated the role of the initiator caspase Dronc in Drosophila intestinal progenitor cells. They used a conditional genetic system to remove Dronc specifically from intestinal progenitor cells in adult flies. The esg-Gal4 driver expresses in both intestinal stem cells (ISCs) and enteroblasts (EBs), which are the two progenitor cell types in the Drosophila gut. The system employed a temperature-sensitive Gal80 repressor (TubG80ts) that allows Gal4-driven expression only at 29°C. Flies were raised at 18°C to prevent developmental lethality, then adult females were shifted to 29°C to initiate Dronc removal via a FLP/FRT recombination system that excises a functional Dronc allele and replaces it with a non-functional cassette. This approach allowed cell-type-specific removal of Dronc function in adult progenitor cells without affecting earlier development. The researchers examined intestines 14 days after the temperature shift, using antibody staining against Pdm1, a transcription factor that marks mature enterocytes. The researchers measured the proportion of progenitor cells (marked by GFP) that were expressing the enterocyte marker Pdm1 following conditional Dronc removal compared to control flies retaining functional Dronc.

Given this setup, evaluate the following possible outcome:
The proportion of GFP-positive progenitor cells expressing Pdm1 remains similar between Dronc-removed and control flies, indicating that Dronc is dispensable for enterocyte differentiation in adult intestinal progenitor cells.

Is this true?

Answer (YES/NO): NO